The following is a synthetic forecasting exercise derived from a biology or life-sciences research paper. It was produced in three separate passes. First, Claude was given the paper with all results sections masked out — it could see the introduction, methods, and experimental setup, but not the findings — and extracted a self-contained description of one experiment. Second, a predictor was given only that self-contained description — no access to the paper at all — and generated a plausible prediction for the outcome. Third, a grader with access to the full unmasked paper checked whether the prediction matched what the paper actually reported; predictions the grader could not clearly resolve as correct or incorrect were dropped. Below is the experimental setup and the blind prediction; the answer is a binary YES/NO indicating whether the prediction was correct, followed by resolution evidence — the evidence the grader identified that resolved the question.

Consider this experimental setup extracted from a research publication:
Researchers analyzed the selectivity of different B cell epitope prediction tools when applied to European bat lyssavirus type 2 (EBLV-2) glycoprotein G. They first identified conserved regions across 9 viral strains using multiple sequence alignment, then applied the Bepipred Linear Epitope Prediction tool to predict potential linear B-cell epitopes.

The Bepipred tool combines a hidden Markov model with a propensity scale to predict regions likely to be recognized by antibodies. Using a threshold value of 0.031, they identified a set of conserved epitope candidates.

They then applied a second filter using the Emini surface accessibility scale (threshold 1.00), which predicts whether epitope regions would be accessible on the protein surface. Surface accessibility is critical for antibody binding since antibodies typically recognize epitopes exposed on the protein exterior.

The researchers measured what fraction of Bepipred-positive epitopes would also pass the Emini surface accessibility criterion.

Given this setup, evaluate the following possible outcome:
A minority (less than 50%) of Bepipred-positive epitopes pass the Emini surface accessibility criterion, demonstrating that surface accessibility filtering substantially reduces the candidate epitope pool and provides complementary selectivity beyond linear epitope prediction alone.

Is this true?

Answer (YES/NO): YES